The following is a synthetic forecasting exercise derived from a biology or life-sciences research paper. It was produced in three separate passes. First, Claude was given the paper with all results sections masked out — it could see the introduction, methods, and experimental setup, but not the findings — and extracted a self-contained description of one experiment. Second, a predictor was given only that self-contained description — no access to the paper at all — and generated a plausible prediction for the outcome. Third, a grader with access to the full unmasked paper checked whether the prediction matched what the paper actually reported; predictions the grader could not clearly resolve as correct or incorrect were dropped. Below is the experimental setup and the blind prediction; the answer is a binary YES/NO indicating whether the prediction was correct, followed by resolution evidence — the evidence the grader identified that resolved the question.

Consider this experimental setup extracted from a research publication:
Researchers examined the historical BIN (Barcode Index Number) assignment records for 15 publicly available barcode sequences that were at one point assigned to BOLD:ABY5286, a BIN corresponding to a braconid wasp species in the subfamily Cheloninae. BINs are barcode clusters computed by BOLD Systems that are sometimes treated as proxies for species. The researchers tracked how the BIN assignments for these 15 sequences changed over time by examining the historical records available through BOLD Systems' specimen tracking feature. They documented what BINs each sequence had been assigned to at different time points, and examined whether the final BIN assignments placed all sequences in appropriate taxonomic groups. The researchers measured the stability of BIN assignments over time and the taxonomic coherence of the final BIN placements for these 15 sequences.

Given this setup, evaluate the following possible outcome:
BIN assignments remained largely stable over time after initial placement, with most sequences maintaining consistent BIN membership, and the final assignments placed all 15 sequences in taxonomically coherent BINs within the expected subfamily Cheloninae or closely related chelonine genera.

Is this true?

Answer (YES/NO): NO